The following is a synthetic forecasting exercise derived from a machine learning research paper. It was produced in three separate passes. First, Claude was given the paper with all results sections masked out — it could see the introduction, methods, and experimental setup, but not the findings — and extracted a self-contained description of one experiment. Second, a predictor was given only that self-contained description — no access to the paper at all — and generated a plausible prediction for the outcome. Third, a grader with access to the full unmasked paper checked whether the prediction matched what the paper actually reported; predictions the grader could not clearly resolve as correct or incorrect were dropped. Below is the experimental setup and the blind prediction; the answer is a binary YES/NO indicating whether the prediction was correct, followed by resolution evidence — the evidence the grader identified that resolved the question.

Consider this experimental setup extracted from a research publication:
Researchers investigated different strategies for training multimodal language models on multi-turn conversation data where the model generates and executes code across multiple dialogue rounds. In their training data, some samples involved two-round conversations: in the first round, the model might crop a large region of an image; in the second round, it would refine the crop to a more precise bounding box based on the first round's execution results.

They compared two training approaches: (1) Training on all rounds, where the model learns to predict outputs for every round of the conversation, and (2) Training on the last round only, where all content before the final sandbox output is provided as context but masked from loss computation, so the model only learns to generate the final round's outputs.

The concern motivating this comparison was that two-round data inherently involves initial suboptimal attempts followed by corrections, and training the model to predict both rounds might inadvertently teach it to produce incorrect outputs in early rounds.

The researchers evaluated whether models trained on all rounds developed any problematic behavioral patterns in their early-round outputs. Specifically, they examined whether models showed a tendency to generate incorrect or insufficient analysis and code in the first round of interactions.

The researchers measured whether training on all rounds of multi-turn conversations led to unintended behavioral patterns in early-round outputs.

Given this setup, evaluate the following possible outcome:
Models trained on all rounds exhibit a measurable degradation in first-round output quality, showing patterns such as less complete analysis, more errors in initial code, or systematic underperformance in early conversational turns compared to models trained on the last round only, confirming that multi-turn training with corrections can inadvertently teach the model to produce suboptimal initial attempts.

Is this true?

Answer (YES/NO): YES